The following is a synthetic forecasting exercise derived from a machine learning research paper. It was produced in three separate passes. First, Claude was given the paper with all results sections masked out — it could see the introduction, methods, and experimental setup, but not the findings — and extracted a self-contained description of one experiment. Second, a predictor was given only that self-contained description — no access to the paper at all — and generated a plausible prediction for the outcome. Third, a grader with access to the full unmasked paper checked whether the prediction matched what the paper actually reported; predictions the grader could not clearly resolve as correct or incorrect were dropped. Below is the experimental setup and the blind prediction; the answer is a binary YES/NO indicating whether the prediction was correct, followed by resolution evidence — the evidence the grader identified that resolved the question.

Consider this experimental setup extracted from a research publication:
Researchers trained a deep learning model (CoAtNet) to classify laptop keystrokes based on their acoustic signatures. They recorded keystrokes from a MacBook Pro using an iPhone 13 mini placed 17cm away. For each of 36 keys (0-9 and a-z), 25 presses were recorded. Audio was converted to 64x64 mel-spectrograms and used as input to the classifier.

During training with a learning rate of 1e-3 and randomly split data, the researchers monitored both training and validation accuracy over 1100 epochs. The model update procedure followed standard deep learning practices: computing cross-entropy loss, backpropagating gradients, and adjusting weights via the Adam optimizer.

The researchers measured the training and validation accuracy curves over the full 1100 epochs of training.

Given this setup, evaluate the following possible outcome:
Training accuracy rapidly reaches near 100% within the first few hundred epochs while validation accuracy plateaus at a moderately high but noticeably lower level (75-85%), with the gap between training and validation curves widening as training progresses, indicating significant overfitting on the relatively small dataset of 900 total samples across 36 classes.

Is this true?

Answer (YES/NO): NO